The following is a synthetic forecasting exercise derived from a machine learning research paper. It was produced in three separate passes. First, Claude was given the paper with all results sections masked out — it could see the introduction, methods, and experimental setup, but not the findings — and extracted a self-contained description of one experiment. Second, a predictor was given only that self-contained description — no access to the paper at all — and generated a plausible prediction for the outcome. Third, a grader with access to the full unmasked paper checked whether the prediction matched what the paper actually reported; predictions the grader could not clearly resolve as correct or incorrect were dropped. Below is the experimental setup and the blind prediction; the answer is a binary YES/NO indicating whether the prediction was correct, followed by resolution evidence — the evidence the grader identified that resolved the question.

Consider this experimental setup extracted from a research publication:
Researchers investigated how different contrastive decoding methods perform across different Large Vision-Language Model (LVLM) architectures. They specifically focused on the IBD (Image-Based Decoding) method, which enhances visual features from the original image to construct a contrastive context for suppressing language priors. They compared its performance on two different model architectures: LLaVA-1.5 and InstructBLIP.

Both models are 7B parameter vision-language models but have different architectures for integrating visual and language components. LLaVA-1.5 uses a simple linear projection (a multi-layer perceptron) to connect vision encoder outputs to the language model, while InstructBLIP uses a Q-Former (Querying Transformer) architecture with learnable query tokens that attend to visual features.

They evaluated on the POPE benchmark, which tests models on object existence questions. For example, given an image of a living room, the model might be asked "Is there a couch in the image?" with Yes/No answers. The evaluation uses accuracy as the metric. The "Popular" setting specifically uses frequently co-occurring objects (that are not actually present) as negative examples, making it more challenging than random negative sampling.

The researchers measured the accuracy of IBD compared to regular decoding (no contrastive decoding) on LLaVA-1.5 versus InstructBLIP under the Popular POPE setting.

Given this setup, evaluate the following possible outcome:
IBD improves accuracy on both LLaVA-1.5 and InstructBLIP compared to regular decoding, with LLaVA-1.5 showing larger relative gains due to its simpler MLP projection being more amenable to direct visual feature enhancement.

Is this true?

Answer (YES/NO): NO